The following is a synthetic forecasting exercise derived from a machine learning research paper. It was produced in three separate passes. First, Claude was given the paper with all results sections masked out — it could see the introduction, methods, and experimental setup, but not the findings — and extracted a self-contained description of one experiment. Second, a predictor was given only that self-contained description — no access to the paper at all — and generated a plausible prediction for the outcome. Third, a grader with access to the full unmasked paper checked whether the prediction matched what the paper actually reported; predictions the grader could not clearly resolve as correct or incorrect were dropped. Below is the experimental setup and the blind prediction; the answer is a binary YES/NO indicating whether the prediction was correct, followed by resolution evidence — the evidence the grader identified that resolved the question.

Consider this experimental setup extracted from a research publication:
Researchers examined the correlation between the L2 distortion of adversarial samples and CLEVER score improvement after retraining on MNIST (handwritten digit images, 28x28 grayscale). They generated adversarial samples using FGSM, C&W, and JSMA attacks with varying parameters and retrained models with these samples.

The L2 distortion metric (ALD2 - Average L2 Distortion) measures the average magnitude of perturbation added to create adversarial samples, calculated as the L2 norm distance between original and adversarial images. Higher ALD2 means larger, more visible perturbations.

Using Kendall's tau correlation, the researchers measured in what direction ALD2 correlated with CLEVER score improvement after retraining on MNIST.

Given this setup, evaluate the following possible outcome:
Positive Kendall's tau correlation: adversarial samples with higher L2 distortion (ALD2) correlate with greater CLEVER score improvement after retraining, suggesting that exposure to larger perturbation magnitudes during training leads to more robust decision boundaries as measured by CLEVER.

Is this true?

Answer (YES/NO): NO